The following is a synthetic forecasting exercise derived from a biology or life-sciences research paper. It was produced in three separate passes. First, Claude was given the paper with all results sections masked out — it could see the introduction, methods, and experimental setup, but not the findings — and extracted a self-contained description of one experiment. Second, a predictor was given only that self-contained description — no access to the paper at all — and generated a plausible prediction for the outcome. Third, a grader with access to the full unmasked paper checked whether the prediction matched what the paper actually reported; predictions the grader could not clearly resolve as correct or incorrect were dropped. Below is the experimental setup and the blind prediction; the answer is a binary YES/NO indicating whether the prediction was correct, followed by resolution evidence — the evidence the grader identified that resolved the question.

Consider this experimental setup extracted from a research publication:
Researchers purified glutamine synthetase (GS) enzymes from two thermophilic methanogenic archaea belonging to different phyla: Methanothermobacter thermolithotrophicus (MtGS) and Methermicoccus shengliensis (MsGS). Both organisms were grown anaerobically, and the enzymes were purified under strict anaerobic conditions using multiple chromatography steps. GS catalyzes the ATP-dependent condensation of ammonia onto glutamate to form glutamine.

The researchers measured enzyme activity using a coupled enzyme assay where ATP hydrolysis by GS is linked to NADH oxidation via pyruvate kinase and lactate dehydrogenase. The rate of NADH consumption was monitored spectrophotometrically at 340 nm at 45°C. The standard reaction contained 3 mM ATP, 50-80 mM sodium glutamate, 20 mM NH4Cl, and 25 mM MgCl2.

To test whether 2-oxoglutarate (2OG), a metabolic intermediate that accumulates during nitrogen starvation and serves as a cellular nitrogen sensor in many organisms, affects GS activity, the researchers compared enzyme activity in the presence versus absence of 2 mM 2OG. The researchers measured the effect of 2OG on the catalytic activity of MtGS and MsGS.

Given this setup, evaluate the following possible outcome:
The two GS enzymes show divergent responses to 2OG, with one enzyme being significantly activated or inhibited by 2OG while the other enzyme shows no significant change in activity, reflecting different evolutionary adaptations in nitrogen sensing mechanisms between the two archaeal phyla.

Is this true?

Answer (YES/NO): YES